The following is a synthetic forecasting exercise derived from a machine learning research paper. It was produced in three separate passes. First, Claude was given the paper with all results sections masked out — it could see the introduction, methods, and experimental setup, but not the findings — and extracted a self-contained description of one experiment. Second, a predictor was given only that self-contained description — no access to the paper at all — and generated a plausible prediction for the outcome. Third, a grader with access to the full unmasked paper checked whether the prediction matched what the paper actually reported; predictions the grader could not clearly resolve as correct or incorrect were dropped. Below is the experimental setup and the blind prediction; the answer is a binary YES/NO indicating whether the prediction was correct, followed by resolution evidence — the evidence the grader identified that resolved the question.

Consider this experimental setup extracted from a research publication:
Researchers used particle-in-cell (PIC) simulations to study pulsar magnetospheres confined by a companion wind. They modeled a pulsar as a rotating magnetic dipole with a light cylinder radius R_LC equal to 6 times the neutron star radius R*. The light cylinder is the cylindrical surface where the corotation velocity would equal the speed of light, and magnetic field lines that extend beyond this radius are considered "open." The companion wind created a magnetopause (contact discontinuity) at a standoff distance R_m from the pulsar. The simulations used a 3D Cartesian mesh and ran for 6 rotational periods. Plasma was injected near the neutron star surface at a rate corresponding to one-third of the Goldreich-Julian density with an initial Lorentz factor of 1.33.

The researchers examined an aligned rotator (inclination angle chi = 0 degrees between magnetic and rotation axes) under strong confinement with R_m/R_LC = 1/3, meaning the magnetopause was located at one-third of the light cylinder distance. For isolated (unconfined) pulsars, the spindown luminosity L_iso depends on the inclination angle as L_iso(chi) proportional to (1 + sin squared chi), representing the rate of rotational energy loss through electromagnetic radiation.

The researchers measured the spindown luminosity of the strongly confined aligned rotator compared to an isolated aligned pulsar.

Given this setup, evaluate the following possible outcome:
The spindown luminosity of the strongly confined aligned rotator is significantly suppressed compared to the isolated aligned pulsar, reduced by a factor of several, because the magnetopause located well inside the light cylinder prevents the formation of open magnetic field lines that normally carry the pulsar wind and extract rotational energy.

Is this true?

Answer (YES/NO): NO